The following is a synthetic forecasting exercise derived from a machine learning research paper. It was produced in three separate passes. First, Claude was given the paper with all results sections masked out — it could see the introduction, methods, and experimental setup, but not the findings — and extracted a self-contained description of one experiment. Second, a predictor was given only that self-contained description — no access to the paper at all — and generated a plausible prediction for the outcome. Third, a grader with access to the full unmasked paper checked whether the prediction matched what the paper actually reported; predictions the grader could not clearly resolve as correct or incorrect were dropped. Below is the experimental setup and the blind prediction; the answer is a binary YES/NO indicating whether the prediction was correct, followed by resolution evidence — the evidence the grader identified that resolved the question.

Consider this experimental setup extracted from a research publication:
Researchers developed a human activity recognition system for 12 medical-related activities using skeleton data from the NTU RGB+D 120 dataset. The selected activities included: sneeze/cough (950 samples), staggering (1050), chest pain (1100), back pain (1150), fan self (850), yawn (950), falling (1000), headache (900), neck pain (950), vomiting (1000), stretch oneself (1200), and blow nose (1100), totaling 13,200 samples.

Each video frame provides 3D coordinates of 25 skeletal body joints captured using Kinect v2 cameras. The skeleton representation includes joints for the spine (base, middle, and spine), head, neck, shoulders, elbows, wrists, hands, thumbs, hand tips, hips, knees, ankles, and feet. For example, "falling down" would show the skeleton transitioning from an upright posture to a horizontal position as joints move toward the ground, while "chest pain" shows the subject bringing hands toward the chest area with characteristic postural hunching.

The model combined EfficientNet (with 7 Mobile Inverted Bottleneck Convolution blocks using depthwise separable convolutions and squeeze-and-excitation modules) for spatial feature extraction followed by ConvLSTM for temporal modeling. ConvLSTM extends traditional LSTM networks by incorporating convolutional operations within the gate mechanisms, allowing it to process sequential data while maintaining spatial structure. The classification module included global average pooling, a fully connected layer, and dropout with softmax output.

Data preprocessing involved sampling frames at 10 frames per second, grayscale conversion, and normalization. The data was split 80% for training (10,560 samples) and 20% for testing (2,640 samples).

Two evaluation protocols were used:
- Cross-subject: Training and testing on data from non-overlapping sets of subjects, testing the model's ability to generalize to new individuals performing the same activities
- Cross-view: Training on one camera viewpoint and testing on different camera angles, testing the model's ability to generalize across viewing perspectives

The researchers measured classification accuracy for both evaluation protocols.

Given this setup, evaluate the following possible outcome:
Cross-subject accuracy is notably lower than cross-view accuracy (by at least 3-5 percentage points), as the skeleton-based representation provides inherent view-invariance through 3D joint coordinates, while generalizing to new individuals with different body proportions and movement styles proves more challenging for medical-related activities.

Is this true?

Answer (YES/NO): NO